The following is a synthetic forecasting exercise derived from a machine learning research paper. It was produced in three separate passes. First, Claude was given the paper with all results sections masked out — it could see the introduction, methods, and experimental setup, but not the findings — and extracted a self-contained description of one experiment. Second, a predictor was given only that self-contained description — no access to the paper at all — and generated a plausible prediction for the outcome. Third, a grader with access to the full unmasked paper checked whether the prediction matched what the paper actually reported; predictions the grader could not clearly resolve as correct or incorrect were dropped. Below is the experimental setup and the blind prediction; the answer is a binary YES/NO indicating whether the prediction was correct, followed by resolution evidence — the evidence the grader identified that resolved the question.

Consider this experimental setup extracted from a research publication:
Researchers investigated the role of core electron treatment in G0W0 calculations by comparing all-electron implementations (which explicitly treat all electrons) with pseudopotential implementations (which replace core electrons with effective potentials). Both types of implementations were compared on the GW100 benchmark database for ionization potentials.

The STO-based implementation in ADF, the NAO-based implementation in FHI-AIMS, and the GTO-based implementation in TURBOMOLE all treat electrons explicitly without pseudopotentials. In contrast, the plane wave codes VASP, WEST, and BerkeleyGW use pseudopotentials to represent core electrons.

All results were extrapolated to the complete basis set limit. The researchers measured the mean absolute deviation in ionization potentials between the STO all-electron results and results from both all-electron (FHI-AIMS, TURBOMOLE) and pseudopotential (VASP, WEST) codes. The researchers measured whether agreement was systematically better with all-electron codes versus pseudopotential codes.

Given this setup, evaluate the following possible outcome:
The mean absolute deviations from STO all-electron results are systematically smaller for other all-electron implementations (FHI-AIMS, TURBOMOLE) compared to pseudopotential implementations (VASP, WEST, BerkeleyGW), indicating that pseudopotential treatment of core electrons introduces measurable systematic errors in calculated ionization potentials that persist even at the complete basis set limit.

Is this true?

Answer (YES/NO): NO